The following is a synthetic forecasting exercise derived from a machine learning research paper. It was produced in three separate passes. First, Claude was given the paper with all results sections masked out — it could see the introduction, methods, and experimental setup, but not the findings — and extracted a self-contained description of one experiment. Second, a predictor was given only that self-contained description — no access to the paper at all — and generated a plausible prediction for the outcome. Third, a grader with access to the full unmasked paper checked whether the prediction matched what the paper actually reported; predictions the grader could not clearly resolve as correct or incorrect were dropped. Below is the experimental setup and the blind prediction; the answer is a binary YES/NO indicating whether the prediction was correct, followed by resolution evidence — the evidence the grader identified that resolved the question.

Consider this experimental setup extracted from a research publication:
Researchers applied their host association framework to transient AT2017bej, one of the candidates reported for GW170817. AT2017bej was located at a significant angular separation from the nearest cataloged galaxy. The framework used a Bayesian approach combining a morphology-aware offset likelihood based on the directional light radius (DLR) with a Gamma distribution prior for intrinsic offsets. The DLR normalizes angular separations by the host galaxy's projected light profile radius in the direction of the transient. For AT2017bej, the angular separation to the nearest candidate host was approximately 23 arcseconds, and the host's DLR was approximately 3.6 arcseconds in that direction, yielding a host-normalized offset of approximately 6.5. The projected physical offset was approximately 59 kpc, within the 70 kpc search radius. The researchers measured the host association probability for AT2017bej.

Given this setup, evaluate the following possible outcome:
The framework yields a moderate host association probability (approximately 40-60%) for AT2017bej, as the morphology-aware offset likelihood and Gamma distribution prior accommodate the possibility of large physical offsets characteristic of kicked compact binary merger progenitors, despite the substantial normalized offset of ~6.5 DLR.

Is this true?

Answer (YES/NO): NO